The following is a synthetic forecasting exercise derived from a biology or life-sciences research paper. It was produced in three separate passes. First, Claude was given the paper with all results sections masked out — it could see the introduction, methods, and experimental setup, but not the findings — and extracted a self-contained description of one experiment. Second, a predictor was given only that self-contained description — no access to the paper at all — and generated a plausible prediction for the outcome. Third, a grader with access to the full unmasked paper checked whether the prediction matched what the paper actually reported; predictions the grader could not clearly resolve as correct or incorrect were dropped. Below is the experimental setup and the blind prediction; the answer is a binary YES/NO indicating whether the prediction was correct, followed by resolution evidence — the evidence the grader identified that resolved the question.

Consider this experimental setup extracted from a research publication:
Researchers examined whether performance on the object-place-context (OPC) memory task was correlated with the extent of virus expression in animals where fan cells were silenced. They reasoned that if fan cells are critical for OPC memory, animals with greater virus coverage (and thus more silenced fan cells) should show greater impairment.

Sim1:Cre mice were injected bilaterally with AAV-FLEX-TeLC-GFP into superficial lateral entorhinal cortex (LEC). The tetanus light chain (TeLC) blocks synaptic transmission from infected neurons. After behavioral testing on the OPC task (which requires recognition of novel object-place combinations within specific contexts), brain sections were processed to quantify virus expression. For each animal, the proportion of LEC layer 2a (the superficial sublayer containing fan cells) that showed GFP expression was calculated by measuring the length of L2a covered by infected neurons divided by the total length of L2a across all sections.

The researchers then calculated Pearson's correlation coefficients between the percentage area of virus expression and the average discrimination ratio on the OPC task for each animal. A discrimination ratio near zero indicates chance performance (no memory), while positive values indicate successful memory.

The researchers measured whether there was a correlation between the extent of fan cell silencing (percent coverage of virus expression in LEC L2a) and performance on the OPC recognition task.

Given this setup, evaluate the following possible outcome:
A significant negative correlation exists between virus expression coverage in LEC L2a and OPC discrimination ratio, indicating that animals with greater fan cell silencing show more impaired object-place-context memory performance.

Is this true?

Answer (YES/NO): YES